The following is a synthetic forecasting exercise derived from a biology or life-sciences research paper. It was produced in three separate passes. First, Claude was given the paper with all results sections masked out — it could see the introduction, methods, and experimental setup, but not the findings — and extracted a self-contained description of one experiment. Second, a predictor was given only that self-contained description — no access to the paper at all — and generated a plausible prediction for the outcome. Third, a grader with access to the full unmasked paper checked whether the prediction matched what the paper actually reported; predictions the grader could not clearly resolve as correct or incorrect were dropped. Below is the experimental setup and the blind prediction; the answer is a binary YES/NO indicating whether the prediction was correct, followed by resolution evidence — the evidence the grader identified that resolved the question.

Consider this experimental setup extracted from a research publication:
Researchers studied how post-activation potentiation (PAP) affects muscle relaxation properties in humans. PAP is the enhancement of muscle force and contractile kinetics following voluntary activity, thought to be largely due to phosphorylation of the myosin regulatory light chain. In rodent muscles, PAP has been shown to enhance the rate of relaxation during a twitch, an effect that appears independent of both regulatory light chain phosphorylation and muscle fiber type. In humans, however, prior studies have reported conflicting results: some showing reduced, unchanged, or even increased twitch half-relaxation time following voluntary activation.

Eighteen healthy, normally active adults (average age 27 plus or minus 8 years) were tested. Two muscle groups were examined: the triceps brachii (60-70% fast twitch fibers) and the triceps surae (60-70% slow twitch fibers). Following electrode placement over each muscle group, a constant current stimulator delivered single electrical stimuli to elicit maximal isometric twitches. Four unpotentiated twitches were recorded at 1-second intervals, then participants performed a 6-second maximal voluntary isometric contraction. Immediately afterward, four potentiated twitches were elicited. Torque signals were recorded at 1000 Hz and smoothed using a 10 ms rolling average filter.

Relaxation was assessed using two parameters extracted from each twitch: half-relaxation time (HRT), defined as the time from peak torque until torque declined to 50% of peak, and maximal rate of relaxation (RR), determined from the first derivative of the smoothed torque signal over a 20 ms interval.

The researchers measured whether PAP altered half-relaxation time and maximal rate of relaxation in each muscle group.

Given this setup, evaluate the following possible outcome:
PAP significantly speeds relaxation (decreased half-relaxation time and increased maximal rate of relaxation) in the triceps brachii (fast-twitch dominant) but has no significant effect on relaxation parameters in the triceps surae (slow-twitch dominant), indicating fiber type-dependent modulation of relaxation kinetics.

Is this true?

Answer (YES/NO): NO